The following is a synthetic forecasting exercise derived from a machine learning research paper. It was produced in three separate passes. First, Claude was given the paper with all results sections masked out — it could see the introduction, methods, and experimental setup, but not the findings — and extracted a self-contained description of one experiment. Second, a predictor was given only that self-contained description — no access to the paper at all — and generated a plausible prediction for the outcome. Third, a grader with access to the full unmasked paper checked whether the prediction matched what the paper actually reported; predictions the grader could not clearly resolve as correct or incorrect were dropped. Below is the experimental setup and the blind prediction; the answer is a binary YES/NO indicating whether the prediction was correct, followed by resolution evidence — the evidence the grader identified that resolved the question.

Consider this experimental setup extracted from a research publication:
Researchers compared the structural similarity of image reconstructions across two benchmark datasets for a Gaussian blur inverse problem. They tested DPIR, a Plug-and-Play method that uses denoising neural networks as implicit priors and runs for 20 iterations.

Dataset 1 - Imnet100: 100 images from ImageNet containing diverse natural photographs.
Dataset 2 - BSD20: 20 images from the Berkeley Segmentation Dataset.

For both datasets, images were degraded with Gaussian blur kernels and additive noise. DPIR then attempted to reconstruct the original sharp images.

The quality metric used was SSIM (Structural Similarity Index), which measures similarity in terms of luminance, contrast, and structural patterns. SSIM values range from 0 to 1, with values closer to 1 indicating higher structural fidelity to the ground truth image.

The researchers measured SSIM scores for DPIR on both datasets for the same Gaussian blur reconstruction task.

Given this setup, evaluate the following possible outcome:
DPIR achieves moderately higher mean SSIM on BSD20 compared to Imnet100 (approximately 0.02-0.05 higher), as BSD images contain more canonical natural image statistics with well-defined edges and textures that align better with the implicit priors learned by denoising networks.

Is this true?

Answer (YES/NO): YES